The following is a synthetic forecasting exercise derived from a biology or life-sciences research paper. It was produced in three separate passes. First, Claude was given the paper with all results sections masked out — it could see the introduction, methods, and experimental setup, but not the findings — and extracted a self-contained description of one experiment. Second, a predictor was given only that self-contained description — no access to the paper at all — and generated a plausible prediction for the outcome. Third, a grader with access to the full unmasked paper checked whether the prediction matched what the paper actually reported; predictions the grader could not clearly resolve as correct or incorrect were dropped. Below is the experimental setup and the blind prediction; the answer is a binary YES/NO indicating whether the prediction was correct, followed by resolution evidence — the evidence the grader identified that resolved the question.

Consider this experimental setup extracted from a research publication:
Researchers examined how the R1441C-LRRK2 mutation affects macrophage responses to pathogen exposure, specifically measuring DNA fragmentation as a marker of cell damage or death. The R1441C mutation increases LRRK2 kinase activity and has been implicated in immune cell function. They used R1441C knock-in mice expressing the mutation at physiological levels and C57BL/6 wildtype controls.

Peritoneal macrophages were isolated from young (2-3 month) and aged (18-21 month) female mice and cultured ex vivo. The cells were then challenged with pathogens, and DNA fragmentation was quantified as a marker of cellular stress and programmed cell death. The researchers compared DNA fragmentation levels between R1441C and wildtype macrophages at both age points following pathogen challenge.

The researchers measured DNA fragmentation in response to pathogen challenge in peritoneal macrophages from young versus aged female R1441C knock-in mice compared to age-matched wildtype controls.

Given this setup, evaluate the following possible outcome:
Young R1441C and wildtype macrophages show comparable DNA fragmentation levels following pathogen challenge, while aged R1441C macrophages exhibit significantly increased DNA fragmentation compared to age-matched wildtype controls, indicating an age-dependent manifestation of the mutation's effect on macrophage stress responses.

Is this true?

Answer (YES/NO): NO